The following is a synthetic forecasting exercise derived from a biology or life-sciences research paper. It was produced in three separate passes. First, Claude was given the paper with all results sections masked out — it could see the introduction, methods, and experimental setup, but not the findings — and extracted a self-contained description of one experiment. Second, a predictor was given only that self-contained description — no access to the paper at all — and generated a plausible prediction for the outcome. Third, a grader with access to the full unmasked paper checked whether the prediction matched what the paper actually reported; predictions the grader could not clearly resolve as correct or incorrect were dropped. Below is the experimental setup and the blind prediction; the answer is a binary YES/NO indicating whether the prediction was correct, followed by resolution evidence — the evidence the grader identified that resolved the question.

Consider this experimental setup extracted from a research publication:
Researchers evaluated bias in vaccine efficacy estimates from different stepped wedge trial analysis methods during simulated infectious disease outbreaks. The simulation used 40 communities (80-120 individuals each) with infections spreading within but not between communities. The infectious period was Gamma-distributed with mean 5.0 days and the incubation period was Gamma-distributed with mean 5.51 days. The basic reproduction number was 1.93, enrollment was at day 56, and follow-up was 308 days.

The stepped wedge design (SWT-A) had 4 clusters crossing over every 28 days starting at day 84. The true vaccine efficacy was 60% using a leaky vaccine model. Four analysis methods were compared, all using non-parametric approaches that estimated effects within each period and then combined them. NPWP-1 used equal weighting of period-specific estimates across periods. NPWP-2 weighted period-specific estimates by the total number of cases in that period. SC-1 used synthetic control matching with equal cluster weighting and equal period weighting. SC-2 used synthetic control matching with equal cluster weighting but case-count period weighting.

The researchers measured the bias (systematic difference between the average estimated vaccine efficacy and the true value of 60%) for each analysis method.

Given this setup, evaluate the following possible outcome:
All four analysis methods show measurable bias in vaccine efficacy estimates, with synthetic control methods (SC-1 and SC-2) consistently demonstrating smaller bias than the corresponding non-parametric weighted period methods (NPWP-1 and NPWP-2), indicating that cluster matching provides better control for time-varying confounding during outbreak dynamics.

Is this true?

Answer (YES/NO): NO